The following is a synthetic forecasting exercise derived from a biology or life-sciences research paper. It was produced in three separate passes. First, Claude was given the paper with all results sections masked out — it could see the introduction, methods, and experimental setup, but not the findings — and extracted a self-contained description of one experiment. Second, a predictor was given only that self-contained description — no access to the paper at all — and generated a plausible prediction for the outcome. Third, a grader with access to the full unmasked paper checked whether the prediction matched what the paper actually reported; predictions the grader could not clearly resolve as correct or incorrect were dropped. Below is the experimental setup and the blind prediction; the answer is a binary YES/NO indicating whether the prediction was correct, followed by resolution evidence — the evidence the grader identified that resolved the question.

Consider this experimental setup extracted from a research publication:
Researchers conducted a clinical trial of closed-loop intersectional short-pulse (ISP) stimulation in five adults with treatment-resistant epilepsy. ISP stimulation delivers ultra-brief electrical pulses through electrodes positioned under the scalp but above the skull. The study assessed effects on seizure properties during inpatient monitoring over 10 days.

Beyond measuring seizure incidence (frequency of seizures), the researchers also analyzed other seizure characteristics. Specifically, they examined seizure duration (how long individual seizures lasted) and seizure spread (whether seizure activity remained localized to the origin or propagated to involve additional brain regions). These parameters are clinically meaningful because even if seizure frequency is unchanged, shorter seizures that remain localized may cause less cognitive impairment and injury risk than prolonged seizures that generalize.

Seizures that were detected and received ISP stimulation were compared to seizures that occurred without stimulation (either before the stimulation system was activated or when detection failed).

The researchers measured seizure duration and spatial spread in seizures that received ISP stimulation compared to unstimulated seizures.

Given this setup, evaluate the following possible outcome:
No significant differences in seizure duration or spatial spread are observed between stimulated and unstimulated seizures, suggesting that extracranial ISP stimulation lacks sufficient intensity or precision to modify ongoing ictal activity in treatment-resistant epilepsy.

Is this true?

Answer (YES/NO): NO